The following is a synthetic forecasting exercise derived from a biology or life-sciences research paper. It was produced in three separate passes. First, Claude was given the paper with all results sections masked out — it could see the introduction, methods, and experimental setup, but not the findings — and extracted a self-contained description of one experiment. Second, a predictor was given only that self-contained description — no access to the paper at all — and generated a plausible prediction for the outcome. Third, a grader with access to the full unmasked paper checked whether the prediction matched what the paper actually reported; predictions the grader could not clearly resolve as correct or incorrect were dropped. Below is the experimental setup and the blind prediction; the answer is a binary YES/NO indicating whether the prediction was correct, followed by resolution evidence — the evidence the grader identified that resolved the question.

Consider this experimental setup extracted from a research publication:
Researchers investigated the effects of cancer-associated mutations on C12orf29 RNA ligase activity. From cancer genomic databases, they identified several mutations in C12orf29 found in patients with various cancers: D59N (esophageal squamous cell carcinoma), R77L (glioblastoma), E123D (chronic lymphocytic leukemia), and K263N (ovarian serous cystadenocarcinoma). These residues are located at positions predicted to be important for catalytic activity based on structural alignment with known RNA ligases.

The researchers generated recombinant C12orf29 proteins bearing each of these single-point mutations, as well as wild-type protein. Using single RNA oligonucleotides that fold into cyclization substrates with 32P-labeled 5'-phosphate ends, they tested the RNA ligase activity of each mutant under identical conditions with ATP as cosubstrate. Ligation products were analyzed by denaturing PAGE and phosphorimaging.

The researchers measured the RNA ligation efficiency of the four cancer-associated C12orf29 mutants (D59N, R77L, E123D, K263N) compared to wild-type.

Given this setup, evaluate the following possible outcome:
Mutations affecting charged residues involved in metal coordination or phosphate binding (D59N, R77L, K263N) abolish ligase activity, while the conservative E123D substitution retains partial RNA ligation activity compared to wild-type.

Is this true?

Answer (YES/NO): NO